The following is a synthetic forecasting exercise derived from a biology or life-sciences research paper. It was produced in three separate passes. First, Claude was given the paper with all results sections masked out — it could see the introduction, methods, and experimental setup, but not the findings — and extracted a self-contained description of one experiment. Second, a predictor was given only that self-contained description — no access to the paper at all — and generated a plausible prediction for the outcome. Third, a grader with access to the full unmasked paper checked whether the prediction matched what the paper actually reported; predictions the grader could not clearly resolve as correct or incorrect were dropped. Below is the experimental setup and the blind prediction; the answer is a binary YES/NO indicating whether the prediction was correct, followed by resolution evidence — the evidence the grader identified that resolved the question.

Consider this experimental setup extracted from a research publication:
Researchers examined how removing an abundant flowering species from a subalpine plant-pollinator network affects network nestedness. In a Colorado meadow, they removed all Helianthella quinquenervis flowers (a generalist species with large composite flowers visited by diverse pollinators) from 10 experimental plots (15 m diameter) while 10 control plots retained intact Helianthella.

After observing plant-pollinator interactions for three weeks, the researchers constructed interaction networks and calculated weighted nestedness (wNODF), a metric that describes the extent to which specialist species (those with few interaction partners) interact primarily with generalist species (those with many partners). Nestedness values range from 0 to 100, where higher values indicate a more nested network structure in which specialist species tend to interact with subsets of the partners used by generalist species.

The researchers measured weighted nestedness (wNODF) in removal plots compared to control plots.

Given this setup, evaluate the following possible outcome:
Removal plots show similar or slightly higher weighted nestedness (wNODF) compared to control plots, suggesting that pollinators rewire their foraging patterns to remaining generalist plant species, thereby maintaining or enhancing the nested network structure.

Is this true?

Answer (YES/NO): NO